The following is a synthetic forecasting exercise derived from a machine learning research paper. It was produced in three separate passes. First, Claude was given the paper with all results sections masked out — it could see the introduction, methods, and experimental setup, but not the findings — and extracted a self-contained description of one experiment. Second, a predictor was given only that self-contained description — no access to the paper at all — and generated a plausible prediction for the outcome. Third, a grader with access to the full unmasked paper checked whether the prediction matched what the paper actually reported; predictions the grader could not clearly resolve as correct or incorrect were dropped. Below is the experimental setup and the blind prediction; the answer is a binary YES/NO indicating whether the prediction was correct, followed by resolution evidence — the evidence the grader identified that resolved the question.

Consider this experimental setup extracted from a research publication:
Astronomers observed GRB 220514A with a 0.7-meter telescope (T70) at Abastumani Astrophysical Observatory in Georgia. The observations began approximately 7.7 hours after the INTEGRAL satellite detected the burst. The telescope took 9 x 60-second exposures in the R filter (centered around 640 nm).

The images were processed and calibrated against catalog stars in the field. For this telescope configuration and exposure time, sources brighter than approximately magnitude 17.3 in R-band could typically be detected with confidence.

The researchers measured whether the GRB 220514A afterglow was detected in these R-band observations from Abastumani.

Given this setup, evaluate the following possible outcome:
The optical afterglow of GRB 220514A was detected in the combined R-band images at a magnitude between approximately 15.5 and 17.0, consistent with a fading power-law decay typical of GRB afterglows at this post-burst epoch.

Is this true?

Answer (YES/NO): NO